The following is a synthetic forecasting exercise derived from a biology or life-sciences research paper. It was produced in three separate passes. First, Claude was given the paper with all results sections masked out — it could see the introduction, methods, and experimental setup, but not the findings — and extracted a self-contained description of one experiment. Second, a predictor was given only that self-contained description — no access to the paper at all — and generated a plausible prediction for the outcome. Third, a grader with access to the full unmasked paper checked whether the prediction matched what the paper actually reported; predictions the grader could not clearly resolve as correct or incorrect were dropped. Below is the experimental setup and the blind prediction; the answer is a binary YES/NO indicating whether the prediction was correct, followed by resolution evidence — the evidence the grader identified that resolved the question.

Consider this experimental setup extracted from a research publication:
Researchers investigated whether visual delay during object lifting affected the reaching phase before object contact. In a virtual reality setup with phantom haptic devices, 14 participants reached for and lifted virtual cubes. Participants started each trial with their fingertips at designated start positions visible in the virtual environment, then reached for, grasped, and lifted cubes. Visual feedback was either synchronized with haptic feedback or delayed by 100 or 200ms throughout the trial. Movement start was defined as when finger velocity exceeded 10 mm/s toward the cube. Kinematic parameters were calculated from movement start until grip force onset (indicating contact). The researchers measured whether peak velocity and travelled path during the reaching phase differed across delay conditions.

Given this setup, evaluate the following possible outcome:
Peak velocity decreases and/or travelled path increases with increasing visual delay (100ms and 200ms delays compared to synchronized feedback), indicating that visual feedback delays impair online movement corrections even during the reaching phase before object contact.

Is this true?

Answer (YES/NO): YES